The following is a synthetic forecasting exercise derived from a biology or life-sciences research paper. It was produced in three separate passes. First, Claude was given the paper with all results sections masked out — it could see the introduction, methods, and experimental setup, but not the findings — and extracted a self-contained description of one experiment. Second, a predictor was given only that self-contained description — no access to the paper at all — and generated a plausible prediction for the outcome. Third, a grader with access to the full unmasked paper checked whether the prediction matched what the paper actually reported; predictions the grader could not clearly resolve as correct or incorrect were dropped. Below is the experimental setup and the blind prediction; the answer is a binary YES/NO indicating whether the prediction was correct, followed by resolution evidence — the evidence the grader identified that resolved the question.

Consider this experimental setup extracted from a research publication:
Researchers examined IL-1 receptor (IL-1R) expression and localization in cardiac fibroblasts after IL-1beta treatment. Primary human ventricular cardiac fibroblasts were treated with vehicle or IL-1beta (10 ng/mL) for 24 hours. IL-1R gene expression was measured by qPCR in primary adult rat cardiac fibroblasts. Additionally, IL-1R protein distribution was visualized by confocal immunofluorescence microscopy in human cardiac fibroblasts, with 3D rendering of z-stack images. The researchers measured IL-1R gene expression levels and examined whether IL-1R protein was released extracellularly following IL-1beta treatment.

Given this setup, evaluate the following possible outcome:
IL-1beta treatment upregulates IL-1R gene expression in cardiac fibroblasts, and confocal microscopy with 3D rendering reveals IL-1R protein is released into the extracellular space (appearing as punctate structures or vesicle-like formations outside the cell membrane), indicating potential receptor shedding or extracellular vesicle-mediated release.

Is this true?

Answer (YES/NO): YES